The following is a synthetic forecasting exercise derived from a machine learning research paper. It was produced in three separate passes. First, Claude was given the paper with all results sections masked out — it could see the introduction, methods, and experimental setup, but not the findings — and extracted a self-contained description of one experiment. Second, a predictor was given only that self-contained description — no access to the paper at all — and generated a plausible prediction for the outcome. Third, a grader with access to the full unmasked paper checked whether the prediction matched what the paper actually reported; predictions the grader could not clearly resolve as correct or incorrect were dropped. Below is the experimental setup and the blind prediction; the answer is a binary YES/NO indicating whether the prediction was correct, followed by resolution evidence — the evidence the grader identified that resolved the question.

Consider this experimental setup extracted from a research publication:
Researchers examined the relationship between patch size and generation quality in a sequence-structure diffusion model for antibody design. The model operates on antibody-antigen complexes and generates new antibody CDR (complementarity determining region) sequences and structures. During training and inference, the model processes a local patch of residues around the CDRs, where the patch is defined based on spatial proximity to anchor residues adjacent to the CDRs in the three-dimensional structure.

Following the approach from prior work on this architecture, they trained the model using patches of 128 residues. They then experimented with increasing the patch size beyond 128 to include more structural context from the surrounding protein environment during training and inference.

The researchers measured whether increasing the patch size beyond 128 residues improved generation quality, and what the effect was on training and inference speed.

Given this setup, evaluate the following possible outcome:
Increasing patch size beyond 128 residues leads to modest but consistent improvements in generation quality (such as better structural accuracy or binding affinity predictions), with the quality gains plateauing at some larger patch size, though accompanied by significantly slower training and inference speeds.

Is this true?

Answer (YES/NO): NO